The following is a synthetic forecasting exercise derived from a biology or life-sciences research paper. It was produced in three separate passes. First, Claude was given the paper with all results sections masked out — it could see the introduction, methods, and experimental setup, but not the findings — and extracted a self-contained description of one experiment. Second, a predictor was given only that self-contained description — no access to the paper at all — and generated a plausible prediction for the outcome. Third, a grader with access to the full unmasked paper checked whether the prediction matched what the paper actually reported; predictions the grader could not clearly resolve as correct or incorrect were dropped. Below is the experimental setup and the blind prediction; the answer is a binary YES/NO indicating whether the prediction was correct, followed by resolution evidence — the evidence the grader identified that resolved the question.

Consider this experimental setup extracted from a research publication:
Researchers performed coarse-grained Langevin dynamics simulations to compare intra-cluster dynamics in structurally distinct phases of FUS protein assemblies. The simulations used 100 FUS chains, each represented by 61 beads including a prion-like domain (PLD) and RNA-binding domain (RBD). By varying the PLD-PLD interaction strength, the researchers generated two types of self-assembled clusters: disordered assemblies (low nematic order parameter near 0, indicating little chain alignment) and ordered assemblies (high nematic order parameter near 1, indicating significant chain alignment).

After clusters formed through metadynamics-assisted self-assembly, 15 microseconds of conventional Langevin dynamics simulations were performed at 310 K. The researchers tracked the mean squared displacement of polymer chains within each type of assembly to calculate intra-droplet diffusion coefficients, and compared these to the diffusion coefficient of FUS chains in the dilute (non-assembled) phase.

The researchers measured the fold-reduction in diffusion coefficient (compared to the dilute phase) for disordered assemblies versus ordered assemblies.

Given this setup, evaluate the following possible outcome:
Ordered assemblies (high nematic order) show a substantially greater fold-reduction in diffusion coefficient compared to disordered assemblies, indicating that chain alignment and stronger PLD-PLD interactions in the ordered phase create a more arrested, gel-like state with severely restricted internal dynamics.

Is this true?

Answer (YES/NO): YES